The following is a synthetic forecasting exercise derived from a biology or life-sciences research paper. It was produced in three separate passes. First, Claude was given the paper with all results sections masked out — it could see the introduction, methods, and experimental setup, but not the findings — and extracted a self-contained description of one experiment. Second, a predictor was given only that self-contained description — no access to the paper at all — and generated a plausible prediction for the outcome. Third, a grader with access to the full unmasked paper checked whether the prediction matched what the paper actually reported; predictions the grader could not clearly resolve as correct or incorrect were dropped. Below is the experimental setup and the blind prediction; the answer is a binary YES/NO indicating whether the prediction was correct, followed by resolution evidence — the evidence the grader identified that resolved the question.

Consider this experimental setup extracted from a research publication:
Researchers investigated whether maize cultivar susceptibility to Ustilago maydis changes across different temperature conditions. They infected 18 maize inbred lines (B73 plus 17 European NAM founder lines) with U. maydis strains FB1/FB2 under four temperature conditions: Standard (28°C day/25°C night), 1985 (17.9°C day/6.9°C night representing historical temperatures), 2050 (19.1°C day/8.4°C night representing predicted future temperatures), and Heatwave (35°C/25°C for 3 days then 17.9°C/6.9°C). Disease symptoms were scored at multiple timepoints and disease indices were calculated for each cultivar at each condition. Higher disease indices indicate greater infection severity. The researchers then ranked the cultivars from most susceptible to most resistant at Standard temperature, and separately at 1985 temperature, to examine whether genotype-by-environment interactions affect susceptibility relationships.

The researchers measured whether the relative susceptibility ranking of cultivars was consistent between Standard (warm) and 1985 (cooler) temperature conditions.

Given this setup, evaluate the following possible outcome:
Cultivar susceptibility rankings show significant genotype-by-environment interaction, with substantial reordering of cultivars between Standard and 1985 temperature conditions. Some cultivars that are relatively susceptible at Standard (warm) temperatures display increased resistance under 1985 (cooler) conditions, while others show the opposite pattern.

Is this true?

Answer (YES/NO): YES